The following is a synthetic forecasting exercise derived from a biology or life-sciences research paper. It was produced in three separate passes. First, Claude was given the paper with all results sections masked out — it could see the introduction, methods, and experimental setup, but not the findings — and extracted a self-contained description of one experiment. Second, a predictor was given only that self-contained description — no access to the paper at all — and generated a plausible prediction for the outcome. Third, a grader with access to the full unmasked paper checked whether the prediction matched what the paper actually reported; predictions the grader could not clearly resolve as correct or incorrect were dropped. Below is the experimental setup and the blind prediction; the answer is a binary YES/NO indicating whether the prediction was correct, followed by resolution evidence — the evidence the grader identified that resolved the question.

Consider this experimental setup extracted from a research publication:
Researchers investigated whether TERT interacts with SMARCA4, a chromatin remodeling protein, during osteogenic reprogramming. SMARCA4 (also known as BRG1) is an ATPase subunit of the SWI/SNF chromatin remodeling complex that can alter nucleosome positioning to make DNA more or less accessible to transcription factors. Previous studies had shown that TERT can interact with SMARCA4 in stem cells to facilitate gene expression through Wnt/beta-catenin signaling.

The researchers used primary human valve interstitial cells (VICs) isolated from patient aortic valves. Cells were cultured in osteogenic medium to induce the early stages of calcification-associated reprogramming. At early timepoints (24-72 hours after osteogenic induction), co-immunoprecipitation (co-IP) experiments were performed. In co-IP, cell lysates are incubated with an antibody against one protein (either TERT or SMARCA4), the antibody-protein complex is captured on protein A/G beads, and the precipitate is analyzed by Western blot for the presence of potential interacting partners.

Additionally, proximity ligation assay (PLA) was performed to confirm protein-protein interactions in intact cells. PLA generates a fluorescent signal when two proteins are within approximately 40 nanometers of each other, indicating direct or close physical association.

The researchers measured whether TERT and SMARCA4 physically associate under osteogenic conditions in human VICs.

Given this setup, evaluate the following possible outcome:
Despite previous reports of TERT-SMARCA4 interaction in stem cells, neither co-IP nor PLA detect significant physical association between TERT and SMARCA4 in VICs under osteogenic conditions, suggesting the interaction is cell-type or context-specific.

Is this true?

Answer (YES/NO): NO